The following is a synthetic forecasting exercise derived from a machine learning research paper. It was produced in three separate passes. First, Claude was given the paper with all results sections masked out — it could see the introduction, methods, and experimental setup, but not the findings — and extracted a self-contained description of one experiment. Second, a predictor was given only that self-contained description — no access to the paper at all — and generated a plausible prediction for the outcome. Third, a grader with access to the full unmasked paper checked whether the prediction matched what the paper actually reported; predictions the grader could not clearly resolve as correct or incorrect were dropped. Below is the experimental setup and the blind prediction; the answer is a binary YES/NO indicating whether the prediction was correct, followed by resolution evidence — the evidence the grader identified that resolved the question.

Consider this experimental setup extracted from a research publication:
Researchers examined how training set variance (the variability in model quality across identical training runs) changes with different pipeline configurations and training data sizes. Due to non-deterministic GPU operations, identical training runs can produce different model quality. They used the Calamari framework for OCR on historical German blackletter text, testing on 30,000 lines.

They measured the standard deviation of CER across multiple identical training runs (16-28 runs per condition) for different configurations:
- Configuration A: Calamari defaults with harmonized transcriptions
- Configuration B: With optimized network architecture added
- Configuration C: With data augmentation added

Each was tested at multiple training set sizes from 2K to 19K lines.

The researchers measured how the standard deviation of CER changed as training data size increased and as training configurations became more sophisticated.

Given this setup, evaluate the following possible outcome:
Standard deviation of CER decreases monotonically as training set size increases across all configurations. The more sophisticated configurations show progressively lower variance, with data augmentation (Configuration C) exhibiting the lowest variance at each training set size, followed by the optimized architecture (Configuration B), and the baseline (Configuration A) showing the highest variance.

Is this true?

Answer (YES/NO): NO